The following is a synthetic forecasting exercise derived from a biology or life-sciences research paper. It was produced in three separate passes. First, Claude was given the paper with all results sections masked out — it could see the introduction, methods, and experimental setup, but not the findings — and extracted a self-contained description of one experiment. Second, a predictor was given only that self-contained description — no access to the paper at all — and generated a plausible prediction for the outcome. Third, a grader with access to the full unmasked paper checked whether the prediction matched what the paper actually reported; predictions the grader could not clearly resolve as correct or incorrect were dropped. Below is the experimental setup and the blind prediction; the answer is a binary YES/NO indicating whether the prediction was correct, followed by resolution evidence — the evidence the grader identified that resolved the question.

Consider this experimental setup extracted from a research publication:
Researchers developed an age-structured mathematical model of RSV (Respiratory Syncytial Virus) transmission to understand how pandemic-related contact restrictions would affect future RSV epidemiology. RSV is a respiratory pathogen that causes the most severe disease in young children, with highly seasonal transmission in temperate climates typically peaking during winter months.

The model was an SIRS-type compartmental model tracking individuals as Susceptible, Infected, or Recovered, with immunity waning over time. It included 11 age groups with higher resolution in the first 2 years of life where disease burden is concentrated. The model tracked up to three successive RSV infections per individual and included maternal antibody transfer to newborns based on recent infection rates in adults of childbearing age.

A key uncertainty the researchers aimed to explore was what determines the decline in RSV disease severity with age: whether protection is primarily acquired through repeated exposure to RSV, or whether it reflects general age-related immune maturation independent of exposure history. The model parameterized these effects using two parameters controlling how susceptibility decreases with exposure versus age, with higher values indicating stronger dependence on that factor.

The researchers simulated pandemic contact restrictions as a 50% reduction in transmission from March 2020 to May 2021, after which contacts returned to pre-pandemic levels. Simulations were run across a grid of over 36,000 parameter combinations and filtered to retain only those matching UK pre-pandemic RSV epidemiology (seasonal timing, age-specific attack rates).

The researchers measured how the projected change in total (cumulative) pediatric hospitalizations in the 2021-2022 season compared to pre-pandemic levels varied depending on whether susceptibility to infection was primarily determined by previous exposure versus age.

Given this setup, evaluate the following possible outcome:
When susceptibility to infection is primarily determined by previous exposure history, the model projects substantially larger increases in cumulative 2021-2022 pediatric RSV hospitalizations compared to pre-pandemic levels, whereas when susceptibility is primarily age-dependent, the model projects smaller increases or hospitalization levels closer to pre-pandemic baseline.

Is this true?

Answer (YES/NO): YES